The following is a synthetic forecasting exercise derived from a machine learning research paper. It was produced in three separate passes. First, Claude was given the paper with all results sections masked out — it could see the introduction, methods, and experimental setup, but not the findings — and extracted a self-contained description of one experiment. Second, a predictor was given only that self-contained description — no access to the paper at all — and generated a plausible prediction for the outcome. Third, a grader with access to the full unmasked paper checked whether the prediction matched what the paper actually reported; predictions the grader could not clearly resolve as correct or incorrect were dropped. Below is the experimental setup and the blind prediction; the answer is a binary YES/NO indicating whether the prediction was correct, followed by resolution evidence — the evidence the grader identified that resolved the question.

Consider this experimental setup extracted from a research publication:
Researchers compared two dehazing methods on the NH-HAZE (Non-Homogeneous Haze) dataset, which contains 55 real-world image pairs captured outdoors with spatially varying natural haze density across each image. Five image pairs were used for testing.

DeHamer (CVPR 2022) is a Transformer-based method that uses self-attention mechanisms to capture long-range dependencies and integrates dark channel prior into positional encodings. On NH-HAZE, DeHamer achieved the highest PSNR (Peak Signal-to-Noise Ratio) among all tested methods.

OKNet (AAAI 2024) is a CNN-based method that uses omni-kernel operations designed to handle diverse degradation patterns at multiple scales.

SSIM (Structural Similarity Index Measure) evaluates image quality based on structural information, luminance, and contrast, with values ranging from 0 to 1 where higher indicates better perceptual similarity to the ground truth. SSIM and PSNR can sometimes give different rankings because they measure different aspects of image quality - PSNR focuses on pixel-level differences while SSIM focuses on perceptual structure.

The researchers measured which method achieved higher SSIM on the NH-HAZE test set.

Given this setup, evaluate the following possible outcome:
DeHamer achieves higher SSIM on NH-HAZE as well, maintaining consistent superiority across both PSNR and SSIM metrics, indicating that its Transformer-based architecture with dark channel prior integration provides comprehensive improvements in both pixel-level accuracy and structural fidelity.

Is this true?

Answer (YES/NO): NO